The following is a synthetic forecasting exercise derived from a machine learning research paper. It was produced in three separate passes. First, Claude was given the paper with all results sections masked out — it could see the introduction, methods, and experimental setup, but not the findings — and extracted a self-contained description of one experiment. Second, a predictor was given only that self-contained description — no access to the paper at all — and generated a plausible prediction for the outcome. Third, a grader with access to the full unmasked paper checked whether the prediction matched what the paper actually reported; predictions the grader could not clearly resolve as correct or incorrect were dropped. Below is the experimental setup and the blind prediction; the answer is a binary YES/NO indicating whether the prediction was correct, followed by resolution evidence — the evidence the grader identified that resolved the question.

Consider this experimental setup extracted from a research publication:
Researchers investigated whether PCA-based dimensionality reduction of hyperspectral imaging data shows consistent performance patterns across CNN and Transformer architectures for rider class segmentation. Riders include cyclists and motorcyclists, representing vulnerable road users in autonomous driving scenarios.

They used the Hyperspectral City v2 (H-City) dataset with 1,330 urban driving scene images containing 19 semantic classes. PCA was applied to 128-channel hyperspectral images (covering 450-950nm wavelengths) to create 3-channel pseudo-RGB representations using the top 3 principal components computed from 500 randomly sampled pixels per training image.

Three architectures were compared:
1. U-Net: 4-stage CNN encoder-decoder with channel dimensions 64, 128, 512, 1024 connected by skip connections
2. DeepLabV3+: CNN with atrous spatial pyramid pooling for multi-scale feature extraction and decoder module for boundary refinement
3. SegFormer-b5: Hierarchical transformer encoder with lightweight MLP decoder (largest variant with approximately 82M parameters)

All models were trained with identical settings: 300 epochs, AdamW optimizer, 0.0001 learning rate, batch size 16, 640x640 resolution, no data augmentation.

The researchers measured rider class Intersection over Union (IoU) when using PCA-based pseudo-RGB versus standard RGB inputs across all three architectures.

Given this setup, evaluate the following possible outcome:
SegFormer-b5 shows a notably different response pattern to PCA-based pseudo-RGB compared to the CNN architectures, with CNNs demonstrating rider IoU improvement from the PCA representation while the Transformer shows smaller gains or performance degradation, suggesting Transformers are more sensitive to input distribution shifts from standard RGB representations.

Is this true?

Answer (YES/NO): NO